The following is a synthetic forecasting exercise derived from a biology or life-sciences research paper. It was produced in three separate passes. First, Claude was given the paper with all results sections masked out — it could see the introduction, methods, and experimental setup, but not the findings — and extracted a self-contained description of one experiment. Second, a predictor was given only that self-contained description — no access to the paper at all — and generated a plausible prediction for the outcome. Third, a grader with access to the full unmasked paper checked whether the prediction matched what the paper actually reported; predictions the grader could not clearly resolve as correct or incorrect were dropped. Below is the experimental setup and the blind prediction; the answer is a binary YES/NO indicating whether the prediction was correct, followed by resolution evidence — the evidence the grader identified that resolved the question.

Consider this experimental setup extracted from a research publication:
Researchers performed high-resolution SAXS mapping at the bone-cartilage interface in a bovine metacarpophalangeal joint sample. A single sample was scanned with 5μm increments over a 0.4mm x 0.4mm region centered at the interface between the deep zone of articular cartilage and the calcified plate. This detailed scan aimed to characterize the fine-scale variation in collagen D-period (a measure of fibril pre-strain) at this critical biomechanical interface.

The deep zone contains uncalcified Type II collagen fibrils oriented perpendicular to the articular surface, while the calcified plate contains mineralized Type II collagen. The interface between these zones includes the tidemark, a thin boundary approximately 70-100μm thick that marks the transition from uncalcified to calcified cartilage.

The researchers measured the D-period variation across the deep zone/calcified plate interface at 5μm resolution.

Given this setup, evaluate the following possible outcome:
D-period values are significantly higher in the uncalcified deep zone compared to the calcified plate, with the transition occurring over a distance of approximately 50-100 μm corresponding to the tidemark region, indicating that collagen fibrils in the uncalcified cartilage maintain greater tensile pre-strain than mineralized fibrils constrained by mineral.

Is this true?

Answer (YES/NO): NO